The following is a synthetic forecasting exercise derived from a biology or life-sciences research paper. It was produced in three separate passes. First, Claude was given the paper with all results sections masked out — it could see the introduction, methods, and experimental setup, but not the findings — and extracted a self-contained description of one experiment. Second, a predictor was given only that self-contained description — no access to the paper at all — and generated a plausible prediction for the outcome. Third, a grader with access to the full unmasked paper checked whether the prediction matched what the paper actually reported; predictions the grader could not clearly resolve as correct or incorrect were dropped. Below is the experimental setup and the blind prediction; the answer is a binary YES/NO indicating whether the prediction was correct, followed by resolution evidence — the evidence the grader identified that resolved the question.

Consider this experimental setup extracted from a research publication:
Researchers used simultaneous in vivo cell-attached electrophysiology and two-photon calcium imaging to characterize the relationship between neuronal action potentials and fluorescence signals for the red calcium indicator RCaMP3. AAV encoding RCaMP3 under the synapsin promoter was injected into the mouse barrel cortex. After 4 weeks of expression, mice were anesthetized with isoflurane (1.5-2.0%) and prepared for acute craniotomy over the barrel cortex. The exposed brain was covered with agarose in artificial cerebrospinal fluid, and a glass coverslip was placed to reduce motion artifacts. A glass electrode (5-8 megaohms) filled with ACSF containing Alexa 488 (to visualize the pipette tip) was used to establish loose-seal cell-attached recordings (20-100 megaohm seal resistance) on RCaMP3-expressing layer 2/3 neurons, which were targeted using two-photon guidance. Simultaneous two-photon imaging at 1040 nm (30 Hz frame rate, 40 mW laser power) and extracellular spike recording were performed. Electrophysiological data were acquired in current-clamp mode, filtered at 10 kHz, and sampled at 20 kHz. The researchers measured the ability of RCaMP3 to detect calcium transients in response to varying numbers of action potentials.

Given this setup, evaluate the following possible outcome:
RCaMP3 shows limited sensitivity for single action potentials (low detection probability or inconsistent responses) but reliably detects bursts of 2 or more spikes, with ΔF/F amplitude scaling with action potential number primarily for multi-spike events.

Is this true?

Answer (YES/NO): NO